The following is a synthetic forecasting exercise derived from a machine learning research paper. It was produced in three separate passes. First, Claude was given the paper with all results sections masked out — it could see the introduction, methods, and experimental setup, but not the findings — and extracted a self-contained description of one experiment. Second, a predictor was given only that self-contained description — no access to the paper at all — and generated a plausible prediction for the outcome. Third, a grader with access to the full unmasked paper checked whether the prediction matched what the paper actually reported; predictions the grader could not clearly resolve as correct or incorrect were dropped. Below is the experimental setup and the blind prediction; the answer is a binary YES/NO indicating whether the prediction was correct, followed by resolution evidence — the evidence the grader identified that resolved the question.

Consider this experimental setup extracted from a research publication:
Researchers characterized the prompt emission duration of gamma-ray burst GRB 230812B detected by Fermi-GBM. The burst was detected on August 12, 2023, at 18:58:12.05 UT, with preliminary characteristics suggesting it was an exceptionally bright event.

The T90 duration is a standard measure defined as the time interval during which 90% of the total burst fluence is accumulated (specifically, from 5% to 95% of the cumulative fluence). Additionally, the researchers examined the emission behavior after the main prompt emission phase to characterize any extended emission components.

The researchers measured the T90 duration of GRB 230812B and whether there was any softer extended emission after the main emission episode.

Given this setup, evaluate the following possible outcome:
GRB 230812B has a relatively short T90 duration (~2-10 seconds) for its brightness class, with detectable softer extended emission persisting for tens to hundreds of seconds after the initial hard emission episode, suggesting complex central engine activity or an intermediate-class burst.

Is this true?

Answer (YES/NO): NO